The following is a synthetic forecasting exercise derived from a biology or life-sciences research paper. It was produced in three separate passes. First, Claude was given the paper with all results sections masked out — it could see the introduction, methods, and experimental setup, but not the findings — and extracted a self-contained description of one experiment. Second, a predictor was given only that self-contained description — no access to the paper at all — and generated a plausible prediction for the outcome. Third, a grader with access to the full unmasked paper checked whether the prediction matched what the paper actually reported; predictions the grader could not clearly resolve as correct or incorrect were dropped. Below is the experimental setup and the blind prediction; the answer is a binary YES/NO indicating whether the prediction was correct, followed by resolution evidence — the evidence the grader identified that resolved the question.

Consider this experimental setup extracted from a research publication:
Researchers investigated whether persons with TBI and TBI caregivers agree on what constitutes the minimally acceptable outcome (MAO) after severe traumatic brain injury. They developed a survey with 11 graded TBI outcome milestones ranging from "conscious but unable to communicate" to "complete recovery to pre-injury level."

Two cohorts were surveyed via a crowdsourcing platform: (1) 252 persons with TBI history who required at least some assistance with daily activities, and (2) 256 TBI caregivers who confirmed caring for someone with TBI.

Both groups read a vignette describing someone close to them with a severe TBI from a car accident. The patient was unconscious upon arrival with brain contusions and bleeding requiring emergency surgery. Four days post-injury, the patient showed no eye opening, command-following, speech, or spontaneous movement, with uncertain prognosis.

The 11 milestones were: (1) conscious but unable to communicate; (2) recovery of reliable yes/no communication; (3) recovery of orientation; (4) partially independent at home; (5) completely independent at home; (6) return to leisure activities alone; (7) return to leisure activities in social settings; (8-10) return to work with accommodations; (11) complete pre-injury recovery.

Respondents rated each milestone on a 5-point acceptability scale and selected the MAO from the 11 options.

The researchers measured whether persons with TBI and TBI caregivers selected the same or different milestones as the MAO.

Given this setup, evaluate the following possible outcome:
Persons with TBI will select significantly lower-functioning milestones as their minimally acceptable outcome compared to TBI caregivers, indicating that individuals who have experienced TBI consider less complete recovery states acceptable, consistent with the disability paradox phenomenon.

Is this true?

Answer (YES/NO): NO